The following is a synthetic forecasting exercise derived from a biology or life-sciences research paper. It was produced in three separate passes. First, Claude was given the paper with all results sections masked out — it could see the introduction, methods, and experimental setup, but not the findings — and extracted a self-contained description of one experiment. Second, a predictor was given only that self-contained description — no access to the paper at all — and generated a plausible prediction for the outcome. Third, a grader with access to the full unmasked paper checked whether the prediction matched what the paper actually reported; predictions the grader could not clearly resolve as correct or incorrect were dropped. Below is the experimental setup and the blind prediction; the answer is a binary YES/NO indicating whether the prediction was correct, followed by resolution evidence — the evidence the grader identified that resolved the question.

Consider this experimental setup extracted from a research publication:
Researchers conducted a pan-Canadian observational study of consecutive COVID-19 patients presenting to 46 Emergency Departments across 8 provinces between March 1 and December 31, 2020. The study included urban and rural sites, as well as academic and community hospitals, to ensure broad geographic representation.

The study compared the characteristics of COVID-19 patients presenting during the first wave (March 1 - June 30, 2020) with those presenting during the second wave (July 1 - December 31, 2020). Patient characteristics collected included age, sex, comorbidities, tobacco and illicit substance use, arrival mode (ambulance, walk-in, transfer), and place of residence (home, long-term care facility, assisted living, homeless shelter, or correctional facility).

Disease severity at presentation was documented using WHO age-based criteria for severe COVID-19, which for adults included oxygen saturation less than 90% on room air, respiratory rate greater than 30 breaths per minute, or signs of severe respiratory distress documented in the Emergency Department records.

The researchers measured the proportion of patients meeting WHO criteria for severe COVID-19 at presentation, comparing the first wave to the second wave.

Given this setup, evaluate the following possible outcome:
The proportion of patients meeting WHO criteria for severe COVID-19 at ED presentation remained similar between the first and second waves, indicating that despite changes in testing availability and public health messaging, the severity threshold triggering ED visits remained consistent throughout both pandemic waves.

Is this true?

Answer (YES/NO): NO